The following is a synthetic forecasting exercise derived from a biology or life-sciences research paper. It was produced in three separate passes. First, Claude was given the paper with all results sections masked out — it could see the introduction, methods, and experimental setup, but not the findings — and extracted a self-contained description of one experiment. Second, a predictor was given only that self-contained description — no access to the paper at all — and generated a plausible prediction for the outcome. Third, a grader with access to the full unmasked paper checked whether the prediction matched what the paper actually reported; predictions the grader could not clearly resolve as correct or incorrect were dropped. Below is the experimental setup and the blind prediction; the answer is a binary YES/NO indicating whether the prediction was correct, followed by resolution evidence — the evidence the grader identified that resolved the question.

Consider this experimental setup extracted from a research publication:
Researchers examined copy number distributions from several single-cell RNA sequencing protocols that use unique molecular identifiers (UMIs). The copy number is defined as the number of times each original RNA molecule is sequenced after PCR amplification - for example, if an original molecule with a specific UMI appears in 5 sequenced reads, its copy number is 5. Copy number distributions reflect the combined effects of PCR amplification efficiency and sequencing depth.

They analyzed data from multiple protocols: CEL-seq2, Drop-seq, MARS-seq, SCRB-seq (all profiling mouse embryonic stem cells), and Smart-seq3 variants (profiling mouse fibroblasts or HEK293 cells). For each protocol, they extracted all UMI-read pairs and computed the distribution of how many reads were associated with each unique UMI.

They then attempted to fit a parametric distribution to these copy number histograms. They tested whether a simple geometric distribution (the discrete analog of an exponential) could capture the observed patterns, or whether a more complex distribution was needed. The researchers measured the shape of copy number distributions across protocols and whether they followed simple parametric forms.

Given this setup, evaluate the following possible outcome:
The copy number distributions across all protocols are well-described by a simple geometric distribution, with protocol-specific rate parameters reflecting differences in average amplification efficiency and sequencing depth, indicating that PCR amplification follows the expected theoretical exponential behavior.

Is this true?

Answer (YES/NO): NO